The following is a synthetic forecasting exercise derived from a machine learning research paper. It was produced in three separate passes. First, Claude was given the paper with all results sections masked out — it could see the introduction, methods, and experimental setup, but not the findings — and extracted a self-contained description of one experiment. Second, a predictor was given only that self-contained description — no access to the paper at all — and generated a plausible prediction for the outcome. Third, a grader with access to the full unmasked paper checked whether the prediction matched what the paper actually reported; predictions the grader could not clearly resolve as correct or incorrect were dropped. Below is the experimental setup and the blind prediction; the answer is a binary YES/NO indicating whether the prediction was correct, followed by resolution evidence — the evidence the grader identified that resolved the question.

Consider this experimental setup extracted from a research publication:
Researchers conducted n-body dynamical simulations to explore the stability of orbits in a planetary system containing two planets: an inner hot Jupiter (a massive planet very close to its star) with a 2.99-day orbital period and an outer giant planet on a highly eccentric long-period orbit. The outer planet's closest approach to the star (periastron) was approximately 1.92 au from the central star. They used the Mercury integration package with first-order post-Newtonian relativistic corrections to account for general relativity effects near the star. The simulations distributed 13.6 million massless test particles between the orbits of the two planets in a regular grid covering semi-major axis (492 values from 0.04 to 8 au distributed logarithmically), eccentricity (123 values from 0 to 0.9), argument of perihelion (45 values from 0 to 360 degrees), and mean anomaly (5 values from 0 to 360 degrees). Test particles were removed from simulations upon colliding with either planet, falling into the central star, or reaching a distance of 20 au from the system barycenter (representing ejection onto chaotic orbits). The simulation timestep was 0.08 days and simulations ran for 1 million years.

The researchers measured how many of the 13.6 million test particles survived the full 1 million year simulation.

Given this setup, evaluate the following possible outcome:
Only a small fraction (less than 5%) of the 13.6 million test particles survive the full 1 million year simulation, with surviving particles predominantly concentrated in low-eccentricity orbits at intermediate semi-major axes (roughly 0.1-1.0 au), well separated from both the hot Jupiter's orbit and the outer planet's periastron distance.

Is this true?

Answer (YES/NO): NO